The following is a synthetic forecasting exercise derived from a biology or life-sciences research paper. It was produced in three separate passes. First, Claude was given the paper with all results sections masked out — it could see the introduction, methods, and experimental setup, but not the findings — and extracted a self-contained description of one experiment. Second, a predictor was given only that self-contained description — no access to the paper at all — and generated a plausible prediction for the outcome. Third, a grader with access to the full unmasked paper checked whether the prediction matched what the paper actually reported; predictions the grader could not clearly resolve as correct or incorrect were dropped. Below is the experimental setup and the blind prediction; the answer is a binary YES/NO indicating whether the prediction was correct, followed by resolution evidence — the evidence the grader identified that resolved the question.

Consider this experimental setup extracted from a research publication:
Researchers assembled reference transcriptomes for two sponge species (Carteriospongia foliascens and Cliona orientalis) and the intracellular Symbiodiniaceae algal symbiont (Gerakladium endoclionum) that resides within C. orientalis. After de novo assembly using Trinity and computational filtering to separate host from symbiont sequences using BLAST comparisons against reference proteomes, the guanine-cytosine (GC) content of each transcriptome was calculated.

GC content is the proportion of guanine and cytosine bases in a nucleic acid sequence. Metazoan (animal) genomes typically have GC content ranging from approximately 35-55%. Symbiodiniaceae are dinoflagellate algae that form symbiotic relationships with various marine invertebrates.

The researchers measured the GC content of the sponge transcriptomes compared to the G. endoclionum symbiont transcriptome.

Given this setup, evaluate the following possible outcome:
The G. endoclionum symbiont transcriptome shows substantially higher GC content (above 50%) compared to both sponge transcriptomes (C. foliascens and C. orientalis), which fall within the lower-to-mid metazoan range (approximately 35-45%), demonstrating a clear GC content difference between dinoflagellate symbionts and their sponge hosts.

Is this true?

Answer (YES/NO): YES